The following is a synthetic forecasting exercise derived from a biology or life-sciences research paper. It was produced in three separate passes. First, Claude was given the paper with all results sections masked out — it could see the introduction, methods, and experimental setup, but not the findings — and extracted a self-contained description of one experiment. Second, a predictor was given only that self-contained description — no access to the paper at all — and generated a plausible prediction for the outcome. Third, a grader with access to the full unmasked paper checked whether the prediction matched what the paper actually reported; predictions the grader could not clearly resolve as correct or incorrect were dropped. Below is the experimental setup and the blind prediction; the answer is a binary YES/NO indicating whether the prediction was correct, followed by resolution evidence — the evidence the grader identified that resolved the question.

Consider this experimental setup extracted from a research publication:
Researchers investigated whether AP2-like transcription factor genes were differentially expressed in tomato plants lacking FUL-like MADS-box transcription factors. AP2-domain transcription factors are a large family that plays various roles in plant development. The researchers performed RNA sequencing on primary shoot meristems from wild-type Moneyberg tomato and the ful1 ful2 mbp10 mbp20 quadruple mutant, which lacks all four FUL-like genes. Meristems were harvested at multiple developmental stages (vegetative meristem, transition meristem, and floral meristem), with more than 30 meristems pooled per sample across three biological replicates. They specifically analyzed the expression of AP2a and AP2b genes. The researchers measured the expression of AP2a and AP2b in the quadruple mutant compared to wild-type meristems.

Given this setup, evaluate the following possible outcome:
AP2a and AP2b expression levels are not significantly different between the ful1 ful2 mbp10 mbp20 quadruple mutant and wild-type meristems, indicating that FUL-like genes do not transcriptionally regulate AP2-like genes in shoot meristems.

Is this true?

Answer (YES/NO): NO